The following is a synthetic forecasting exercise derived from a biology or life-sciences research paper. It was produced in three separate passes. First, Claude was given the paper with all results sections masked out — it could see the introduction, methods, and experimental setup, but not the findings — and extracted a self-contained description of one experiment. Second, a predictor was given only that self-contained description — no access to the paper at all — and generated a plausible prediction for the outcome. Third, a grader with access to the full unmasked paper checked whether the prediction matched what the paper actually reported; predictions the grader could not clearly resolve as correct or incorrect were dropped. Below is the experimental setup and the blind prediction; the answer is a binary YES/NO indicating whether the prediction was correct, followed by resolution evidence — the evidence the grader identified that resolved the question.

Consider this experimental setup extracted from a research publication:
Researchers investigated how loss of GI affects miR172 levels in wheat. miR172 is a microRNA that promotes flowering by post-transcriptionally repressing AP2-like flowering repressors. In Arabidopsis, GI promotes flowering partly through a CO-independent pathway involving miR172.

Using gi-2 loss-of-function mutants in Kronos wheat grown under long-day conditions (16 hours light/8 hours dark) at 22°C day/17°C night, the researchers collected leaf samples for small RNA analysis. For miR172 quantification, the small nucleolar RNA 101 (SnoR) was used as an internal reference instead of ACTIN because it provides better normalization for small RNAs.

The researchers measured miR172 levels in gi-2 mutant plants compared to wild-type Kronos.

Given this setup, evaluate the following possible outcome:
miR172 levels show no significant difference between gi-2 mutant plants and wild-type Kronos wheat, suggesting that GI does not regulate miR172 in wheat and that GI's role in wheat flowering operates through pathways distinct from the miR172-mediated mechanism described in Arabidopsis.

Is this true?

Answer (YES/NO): NO